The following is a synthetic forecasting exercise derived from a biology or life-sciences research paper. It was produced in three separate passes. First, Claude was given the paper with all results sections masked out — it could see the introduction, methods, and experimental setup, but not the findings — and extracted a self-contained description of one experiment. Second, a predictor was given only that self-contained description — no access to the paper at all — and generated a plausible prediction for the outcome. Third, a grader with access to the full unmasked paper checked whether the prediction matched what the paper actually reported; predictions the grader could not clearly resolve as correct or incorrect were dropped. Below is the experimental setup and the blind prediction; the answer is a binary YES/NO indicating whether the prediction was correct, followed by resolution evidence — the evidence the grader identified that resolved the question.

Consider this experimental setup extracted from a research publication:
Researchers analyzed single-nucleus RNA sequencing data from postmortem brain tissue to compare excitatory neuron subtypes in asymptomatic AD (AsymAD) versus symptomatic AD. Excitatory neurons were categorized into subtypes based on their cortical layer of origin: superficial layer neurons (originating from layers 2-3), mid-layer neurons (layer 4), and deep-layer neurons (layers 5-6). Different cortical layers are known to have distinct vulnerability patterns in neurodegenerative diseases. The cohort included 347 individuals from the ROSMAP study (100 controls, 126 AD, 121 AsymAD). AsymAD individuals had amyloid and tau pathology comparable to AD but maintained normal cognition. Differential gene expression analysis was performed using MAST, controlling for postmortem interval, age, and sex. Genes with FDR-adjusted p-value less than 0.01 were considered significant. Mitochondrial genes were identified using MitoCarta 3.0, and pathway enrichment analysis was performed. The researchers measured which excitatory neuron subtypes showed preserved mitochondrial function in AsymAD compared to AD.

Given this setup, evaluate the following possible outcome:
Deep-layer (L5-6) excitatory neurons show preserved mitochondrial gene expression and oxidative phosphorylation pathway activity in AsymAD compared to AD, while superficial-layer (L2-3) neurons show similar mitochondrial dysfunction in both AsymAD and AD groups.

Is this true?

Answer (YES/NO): NO